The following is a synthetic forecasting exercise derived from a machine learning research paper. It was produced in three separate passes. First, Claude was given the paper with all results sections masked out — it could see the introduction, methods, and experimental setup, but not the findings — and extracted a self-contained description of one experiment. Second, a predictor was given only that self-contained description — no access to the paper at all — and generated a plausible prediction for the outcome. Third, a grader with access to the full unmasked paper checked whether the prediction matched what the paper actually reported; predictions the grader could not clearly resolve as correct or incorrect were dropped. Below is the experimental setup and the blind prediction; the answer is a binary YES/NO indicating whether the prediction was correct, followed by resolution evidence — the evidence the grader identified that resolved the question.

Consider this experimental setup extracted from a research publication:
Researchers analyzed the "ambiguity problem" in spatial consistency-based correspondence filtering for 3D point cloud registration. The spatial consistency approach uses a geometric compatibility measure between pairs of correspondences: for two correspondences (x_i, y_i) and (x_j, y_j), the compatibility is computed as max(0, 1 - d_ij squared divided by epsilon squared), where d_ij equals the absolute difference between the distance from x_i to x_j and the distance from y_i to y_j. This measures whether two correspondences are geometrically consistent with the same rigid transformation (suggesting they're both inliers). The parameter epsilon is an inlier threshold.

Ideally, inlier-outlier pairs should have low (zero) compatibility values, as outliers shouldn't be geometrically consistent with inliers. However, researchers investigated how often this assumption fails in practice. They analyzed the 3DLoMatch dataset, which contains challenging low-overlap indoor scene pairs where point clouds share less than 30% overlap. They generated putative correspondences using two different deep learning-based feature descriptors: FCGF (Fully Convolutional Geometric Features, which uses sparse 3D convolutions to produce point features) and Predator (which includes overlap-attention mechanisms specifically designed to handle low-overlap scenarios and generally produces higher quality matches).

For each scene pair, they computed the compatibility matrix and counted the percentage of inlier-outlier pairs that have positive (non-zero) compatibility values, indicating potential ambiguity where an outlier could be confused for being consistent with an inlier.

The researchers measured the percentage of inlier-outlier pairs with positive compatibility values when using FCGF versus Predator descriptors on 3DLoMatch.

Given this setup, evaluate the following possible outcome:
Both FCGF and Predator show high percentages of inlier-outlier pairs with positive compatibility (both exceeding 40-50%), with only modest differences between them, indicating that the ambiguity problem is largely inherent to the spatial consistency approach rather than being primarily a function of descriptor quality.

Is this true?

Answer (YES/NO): NO